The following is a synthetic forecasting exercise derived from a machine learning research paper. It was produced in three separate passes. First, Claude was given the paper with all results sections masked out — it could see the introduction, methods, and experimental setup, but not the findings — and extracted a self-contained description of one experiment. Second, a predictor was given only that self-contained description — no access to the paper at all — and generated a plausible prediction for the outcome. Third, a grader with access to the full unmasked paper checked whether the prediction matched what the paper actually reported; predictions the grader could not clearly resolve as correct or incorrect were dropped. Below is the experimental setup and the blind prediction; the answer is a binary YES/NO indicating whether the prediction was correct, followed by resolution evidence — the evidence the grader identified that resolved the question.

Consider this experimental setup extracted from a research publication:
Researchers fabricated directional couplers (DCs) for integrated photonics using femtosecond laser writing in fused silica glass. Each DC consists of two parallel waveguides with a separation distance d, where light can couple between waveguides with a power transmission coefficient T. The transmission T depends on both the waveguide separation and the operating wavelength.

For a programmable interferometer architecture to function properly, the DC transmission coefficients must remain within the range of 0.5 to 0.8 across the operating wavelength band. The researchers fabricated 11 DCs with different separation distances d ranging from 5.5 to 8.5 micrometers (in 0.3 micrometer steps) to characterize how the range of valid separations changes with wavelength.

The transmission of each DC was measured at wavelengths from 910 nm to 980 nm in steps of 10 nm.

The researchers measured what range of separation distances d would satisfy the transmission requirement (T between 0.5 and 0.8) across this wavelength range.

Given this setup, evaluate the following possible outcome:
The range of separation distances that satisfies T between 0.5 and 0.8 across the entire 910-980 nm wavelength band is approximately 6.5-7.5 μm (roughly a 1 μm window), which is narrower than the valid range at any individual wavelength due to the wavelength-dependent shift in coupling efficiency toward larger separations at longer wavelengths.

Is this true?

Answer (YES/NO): NO